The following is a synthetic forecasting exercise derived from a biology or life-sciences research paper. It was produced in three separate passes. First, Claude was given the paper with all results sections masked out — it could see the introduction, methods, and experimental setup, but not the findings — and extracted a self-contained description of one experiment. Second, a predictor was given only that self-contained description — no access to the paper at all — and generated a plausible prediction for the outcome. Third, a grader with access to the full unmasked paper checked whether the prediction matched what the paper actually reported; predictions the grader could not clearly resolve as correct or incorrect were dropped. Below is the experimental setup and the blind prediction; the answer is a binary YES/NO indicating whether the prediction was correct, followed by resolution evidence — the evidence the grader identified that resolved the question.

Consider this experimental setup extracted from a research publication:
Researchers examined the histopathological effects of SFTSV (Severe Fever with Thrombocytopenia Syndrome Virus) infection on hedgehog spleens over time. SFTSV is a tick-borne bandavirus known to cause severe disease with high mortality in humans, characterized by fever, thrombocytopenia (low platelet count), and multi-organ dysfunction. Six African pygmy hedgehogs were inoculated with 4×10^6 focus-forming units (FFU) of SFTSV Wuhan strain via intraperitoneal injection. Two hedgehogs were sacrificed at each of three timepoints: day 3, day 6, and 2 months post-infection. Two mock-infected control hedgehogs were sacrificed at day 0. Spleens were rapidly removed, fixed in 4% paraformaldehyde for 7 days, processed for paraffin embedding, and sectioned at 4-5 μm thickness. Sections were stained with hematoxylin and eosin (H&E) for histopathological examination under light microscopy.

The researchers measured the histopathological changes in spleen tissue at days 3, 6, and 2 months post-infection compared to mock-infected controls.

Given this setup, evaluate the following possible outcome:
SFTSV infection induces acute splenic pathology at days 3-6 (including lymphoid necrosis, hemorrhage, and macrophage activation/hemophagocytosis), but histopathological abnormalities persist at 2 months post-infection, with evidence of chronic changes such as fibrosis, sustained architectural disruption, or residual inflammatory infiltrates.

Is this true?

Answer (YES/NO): NO